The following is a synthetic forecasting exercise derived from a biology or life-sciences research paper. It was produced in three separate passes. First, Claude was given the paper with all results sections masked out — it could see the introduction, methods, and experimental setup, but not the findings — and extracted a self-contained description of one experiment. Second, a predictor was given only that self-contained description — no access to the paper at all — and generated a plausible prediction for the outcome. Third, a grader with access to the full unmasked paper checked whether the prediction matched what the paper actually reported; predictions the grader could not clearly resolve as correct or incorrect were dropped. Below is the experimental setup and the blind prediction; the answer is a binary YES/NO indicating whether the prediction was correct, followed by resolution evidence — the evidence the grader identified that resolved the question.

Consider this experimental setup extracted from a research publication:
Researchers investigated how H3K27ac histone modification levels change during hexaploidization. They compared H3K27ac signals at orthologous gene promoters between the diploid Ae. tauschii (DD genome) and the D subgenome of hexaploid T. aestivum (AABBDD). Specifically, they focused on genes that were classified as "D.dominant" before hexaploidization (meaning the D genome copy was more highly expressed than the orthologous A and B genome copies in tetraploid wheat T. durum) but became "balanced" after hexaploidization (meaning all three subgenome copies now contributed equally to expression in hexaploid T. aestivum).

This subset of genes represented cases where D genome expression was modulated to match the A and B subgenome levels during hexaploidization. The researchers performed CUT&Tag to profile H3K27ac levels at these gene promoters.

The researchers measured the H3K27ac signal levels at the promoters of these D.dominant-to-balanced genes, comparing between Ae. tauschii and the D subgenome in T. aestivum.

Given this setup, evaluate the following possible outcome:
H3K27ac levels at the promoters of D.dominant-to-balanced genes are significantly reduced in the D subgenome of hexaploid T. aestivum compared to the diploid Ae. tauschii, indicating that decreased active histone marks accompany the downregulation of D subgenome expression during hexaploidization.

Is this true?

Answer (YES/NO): YES